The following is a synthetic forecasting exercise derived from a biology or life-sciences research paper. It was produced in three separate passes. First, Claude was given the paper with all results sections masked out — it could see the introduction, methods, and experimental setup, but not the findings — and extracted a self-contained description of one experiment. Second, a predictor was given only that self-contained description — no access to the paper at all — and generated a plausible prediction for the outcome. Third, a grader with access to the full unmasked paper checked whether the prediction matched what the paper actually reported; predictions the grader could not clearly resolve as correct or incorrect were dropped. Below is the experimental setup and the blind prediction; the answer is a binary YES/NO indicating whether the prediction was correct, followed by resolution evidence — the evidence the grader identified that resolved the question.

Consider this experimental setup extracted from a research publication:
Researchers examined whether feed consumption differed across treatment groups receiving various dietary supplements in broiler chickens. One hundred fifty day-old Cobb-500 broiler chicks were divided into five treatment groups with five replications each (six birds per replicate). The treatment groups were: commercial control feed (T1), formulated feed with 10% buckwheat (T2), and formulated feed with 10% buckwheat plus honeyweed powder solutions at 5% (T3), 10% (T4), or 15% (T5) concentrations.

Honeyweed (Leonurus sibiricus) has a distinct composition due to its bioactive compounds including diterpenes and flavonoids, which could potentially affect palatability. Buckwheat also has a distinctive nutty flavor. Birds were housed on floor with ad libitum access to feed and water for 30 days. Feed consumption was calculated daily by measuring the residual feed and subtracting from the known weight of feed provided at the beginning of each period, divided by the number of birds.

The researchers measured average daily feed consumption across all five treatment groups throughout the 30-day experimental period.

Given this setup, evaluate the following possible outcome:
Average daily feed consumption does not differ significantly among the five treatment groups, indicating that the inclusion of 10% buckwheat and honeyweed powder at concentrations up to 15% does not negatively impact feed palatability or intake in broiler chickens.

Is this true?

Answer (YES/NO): NO